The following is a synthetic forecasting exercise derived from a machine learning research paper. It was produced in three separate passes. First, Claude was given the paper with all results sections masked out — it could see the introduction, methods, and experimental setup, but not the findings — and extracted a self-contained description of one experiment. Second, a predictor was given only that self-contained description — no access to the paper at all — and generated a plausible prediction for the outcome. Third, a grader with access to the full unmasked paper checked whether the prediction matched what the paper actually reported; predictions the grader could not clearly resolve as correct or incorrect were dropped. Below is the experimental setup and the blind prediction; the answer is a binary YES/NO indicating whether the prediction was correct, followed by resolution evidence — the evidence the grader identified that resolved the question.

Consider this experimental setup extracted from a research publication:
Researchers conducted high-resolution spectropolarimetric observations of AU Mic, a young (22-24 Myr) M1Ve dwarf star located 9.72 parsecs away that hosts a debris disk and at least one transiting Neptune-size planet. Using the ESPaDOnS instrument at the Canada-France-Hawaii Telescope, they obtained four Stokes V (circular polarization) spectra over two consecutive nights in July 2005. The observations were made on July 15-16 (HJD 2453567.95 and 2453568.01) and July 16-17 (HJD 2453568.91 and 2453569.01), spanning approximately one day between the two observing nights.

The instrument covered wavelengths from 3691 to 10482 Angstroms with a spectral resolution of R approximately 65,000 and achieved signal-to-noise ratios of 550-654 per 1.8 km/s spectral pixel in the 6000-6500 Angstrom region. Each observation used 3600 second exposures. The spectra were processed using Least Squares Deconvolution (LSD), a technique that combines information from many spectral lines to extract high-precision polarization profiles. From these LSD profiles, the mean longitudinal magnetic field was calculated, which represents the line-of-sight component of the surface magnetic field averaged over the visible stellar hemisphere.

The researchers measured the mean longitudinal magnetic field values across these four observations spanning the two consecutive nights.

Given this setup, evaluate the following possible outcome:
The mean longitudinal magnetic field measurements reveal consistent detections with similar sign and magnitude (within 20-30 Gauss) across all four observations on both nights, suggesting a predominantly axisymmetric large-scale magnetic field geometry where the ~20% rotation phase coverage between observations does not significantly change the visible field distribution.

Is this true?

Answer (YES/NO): NO